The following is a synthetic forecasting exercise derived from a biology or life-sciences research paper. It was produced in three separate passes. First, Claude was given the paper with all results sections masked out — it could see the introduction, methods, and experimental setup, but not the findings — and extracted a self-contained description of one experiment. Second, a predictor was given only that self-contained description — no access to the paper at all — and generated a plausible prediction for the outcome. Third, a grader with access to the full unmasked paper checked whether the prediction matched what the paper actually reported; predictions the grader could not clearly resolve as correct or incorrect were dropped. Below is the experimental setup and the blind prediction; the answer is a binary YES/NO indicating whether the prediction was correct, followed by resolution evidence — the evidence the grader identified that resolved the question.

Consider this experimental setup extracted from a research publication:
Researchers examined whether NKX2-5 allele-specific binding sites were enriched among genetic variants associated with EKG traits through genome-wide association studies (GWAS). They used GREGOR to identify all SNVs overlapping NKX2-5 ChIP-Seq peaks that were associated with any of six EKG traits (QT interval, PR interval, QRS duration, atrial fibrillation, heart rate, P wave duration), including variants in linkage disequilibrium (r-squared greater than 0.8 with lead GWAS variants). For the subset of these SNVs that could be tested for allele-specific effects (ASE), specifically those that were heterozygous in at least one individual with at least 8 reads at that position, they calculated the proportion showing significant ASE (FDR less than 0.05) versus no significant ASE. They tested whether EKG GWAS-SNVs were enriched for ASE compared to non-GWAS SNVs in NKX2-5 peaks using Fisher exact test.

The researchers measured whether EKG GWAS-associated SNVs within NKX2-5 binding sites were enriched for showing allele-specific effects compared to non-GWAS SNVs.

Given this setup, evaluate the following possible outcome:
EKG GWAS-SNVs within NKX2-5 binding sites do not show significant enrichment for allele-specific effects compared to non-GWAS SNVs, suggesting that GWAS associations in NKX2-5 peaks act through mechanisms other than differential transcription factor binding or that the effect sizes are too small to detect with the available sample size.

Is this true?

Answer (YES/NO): NO